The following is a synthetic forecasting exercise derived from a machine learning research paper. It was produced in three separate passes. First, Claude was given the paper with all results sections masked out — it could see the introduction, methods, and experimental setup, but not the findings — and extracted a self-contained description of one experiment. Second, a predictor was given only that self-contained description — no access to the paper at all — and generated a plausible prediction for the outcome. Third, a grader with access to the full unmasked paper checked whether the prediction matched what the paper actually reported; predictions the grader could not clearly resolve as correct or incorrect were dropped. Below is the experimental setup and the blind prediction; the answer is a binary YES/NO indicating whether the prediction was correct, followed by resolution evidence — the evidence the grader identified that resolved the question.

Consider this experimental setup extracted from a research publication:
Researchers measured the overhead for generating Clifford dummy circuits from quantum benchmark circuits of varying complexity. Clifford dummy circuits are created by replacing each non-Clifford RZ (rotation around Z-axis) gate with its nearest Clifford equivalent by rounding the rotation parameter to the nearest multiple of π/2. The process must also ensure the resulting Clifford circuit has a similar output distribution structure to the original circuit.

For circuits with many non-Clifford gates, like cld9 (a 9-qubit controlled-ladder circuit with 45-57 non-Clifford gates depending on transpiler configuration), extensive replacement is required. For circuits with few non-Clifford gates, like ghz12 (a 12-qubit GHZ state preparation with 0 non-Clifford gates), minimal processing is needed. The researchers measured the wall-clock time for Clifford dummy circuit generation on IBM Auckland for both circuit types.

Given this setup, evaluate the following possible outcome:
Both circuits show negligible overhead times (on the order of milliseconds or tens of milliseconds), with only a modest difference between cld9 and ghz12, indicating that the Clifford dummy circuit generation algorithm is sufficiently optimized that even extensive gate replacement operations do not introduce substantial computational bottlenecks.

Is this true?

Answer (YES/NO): NO